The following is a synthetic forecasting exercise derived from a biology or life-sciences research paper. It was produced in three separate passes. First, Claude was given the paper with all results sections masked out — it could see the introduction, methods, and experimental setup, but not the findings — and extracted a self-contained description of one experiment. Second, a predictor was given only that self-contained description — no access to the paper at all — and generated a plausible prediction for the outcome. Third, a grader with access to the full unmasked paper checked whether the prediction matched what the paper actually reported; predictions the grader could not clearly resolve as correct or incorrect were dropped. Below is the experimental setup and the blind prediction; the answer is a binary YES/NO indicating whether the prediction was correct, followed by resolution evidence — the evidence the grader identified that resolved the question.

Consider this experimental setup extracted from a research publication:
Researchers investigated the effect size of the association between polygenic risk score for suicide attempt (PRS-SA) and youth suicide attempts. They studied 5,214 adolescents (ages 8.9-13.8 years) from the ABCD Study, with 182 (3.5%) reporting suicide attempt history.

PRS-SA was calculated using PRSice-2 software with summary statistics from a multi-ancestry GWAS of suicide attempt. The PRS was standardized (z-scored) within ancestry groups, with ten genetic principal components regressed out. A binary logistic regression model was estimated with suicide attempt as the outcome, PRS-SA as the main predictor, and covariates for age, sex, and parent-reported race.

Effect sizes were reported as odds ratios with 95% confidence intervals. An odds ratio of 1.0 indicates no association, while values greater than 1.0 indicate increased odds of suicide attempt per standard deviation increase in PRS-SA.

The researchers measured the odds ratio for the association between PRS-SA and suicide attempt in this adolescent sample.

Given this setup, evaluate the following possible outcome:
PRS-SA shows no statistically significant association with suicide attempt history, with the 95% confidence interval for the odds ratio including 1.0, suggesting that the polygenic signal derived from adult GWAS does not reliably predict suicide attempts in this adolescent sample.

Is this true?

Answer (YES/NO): NO